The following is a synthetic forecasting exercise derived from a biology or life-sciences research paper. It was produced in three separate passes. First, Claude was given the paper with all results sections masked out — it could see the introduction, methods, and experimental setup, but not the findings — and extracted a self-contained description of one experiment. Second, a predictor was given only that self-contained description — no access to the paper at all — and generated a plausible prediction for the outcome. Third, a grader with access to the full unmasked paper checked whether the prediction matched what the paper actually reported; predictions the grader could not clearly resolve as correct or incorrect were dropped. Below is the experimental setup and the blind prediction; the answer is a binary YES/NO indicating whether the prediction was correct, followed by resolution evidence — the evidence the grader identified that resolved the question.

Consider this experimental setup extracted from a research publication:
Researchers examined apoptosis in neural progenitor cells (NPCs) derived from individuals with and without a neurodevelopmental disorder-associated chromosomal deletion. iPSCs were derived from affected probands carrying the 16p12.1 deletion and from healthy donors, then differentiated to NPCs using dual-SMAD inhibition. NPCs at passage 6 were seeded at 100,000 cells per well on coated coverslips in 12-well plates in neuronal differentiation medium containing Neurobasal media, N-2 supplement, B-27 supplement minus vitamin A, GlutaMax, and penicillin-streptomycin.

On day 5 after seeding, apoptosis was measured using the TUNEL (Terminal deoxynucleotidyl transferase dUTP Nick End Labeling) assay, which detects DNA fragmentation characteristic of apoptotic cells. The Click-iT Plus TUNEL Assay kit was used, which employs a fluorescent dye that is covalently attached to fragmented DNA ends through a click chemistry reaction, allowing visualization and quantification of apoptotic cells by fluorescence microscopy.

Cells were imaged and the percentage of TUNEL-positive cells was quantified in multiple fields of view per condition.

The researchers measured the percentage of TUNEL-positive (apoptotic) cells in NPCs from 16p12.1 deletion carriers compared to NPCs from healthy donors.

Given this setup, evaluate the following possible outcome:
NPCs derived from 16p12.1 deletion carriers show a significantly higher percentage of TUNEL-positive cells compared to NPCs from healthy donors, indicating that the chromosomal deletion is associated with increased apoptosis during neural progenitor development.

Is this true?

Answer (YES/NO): NO